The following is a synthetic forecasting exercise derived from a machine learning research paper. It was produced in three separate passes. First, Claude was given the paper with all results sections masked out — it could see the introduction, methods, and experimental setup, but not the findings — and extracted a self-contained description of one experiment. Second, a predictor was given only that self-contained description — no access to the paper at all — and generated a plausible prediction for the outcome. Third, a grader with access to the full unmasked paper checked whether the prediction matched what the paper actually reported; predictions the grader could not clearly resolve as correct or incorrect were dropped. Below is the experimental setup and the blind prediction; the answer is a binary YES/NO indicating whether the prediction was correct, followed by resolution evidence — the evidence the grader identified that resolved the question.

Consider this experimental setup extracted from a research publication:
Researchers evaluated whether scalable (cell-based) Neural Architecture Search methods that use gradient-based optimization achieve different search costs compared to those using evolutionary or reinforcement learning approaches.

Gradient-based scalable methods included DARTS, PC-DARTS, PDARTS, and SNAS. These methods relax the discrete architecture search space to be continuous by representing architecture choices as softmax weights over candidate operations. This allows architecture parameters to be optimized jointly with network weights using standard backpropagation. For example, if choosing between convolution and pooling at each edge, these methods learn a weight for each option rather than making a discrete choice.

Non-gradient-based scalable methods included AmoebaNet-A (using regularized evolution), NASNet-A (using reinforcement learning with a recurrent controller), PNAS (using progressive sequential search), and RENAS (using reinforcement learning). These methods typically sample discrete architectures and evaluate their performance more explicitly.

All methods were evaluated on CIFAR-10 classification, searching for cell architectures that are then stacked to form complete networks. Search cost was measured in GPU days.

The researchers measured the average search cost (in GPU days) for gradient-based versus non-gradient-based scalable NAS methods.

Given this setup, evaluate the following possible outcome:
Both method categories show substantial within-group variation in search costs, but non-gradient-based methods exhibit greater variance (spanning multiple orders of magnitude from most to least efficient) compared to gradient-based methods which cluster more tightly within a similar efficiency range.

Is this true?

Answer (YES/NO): YES